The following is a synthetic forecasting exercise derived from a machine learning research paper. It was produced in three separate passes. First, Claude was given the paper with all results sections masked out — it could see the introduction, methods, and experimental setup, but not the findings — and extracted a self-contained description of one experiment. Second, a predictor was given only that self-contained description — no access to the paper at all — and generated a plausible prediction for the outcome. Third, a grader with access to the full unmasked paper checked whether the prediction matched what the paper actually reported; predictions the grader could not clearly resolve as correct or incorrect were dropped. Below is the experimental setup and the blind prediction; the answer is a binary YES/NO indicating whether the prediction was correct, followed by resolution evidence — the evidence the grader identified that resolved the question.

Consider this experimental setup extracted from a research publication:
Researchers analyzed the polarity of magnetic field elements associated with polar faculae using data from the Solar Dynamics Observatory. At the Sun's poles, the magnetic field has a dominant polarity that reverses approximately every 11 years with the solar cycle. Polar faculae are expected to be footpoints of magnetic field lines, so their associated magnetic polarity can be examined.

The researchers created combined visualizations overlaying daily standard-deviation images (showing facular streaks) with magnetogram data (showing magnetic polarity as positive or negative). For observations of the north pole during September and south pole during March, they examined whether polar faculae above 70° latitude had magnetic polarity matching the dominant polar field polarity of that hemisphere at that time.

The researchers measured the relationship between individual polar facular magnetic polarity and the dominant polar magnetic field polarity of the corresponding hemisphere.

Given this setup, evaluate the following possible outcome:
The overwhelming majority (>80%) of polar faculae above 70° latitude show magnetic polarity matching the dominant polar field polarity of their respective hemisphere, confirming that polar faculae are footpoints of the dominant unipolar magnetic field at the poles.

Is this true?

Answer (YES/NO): YES